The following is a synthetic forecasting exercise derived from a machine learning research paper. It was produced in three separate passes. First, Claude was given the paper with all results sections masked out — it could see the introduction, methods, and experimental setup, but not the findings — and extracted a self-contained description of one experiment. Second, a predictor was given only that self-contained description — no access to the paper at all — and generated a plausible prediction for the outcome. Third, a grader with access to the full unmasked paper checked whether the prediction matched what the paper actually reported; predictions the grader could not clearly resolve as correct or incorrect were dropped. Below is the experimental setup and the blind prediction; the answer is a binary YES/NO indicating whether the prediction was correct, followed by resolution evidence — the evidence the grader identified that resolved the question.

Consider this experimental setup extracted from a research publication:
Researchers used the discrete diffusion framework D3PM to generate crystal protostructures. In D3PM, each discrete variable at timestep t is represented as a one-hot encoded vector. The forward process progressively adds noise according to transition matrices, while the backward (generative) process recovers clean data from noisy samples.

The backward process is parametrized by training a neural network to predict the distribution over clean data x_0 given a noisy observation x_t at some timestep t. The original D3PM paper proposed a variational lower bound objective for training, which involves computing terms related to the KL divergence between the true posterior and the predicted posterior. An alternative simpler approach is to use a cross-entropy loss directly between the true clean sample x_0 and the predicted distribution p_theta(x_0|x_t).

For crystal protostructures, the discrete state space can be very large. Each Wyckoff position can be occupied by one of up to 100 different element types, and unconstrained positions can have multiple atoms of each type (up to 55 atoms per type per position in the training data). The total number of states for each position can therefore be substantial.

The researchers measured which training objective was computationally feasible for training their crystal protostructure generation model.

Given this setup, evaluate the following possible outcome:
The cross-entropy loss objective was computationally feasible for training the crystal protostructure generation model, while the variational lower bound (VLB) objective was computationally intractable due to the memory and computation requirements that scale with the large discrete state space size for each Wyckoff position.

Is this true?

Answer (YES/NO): YES